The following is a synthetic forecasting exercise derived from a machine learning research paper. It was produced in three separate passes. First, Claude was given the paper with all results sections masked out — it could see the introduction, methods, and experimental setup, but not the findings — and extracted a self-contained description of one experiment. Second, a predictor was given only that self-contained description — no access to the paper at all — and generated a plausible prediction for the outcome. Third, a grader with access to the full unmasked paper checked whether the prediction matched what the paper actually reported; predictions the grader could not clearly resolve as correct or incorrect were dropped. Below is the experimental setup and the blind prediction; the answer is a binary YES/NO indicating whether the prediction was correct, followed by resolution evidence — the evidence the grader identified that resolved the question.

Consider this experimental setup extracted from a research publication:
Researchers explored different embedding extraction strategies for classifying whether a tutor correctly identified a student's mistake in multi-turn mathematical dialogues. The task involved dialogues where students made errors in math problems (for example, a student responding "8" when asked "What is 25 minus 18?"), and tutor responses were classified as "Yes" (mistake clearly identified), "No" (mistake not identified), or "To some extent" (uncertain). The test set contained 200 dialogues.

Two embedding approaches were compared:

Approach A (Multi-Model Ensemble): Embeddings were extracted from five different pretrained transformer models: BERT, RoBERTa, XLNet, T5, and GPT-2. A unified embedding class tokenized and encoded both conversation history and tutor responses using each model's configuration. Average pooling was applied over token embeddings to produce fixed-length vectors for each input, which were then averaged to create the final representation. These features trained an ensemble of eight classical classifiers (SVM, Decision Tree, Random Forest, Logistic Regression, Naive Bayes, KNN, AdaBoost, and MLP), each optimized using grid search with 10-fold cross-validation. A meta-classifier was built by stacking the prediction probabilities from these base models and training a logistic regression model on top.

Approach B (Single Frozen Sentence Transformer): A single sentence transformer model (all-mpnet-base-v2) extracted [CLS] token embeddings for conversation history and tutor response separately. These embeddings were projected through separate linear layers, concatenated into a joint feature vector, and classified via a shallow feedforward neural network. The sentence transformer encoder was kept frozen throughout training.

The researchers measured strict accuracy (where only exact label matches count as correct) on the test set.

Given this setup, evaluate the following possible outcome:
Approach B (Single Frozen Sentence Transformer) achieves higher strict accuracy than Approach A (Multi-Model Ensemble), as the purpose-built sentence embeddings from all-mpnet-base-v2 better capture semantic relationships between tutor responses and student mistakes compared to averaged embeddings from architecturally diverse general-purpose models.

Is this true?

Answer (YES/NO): YES